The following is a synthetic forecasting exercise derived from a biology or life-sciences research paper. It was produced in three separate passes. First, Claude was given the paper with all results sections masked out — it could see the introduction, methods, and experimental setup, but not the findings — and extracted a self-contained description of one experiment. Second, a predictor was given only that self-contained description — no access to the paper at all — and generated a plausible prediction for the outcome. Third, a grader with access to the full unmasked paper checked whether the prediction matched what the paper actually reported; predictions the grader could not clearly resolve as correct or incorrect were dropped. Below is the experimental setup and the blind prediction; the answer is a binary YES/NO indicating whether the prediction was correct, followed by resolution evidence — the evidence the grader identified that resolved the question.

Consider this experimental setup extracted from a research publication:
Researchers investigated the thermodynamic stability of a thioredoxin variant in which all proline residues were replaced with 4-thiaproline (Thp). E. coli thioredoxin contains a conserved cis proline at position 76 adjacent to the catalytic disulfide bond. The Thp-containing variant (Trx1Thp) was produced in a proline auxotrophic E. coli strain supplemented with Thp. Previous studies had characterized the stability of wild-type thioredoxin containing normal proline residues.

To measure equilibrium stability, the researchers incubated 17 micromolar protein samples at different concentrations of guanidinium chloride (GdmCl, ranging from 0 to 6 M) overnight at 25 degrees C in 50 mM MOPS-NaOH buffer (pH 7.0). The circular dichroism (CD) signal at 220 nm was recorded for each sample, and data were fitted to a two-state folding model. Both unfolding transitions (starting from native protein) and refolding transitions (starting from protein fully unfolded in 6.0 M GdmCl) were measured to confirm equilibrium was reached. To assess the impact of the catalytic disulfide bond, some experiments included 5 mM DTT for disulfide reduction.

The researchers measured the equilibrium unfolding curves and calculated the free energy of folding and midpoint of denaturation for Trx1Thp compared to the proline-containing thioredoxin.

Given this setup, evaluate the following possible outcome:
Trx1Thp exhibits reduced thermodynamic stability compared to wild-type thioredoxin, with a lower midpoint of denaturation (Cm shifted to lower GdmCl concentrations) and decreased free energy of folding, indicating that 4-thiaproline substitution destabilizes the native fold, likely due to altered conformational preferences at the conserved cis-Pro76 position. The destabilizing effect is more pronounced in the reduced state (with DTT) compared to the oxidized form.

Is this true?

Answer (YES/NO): NO